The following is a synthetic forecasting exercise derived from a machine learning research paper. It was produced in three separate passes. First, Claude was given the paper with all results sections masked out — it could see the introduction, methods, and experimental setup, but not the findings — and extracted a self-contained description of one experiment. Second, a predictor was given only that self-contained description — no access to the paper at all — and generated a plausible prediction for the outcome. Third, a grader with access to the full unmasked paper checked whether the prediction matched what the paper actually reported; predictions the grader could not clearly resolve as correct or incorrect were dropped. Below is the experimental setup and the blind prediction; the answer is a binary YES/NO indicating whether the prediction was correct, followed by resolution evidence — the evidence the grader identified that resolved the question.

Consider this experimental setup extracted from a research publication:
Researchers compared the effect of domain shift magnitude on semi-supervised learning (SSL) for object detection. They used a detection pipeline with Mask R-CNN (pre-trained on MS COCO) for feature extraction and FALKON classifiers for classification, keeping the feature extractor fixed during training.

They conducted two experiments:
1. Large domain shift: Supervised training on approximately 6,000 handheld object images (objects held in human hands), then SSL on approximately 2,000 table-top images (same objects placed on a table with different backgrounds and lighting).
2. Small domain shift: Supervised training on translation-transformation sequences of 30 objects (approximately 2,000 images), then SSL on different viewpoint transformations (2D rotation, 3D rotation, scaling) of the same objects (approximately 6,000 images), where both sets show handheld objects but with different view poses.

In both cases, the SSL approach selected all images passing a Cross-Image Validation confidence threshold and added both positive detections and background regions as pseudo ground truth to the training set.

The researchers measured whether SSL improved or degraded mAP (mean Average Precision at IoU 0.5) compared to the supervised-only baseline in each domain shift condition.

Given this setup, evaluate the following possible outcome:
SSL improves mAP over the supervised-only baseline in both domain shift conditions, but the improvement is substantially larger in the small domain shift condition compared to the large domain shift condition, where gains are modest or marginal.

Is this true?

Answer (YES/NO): NO